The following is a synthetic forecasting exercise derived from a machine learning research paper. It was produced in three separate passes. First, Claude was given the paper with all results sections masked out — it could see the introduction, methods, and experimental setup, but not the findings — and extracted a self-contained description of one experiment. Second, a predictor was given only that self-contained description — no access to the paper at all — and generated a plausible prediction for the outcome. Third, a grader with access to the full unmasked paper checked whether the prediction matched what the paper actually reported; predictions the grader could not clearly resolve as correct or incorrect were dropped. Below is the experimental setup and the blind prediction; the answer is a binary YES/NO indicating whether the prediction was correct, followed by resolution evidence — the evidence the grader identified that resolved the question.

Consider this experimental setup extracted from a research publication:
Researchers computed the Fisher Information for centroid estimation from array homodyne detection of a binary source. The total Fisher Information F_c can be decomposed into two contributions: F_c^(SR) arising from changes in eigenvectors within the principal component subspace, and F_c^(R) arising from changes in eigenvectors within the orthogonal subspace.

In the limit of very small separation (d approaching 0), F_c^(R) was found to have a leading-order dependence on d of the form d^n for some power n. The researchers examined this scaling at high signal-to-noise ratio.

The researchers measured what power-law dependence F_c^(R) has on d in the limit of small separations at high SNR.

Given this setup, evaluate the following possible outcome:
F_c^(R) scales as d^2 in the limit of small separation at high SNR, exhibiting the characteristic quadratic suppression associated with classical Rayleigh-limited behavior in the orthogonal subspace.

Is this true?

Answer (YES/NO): NO